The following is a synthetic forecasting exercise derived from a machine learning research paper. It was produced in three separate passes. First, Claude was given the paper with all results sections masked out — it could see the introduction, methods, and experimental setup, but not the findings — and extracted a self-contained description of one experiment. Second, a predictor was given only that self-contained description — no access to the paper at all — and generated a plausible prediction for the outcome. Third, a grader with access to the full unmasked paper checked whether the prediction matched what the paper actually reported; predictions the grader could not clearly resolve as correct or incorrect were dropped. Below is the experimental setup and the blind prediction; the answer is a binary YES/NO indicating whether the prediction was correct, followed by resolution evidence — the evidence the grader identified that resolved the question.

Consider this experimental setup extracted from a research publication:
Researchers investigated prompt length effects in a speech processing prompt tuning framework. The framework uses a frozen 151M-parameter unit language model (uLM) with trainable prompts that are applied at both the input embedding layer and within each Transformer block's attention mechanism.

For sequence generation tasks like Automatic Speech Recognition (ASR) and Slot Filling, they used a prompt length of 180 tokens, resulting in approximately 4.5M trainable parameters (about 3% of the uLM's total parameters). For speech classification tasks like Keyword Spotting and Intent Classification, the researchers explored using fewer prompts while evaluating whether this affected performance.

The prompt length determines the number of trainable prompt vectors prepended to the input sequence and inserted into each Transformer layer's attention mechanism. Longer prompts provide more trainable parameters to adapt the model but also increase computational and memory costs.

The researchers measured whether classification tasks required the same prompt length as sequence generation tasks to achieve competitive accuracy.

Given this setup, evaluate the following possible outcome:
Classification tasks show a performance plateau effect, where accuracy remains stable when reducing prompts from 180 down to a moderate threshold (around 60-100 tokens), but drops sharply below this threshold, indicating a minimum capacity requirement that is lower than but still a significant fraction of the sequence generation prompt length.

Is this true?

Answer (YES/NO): NO